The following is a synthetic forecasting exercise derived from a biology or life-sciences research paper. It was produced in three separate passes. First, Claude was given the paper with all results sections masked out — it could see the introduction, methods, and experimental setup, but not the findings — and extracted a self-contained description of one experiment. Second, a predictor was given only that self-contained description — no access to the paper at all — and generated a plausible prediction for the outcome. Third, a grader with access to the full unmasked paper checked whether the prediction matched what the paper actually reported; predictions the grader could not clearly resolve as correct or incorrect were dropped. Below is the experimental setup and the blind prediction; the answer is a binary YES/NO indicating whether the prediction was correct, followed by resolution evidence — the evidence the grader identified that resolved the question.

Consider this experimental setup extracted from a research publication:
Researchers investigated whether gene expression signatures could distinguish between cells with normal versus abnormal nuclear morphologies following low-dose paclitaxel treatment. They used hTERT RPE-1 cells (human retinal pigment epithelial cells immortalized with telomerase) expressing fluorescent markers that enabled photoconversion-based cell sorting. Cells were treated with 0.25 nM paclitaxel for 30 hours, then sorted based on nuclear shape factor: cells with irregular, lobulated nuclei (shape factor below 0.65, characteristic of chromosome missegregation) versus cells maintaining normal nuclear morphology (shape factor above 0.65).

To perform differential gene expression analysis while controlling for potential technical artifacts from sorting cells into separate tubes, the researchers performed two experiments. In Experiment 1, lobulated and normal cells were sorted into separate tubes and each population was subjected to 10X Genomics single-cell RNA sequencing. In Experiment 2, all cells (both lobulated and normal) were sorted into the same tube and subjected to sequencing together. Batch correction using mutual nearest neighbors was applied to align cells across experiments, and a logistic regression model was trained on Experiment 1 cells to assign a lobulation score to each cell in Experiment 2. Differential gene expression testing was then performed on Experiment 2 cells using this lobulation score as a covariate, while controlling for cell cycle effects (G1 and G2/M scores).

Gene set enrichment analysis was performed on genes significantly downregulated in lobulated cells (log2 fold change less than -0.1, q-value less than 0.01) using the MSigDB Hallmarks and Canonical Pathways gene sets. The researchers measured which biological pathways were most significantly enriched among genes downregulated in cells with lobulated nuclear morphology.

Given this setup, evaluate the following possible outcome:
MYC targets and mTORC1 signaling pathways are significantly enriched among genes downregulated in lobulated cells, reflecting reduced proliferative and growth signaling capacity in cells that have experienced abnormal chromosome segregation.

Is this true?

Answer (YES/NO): YES